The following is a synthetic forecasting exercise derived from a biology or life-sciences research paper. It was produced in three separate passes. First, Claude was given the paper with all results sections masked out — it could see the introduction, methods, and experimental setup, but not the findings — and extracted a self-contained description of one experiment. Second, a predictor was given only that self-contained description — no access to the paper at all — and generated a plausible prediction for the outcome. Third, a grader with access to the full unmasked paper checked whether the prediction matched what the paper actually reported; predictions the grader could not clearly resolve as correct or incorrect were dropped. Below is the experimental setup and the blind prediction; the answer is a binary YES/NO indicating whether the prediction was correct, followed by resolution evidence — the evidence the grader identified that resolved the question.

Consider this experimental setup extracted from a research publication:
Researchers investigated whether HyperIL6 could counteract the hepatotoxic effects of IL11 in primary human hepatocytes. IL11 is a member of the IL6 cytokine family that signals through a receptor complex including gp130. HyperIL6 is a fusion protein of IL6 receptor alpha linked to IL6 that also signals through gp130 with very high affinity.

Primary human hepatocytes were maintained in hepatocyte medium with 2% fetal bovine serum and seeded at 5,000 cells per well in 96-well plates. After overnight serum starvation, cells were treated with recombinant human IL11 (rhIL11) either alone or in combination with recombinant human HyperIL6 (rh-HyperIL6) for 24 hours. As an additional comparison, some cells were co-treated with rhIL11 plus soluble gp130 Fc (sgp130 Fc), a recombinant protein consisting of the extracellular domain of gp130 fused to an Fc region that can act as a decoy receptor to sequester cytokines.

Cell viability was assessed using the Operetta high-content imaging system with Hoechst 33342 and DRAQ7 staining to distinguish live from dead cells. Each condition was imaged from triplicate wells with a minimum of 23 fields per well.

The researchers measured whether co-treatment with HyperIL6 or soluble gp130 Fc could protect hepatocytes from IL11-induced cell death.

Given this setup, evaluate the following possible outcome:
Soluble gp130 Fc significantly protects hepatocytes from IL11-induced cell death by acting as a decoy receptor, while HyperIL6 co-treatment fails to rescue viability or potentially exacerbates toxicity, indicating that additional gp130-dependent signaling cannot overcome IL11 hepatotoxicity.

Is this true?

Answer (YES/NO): NO